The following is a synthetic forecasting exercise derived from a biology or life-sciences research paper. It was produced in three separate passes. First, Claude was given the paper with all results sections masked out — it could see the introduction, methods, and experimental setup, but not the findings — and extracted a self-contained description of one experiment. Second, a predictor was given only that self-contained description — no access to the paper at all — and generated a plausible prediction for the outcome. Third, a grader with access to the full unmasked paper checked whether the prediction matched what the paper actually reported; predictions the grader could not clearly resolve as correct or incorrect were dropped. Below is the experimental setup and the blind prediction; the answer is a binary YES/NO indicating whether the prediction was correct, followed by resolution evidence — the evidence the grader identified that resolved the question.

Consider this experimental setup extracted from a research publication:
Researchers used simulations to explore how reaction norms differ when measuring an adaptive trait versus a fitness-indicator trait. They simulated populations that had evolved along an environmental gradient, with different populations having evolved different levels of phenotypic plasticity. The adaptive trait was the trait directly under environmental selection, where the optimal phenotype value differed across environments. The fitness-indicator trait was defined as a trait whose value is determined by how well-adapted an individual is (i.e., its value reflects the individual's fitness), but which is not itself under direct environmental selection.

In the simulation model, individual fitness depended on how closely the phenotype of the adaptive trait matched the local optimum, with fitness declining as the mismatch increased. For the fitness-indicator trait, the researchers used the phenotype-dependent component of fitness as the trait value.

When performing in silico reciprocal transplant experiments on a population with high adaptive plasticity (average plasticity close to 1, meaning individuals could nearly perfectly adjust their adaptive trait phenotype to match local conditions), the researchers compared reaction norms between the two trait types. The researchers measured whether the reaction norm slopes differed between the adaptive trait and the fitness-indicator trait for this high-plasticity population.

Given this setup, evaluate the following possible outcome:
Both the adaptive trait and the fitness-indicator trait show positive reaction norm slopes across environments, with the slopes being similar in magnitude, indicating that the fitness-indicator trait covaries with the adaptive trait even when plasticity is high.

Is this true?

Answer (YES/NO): NO